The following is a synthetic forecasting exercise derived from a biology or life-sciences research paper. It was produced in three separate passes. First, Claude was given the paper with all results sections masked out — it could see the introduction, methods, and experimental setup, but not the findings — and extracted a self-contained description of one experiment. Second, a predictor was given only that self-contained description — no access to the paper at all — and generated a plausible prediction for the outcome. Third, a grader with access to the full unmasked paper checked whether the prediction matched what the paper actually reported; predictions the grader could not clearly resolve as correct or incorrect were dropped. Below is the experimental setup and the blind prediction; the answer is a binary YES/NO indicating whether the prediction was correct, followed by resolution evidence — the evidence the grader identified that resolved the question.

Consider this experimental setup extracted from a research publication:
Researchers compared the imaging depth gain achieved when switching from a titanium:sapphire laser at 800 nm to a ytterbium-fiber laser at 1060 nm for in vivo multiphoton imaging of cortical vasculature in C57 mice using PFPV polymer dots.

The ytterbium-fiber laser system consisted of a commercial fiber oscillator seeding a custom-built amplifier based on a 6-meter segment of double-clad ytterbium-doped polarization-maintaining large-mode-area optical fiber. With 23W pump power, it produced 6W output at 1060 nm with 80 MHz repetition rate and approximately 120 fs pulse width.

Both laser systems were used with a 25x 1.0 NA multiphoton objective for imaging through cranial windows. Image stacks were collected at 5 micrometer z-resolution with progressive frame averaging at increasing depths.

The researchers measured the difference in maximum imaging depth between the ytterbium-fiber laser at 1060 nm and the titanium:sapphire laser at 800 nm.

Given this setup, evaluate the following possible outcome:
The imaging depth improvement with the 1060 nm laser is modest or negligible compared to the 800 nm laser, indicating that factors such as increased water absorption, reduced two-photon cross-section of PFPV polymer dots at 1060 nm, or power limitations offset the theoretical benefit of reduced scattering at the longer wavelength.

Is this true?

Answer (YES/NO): YES